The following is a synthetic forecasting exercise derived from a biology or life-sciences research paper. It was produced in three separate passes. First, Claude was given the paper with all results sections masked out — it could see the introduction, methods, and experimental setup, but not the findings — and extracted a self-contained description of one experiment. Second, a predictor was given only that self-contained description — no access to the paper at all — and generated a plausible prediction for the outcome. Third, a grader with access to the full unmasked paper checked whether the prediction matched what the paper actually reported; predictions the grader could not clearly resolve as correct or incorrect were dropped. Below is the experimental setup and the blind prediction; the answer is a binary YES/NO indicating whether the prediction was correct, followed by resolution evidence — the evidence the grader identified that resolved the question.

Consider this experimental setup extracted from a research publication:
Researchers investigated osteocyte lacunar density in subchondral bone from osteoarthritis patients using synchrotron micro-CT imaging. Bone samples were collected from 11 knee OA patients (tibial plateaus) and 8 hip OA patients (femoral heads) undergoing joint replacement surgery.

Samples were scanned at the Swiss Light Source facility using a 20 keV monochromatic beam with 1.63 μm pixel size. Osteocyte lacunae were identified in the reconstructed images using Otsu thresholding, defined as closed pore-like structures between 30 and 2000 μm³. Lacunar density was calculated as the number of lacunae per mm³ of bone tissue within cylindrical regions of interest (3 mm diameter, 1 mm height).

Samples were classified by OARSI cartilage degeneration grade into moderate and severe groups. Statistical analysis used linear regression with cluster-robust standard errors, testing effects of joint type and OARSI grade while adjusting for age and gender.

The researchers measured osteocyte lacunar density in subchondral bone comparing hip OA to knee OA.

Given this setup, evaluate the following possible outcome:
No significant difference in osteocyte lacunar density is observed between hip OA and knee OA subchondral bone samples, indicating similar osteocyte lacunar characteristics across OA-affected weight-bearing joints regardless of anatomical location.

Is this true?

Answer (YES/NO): NO